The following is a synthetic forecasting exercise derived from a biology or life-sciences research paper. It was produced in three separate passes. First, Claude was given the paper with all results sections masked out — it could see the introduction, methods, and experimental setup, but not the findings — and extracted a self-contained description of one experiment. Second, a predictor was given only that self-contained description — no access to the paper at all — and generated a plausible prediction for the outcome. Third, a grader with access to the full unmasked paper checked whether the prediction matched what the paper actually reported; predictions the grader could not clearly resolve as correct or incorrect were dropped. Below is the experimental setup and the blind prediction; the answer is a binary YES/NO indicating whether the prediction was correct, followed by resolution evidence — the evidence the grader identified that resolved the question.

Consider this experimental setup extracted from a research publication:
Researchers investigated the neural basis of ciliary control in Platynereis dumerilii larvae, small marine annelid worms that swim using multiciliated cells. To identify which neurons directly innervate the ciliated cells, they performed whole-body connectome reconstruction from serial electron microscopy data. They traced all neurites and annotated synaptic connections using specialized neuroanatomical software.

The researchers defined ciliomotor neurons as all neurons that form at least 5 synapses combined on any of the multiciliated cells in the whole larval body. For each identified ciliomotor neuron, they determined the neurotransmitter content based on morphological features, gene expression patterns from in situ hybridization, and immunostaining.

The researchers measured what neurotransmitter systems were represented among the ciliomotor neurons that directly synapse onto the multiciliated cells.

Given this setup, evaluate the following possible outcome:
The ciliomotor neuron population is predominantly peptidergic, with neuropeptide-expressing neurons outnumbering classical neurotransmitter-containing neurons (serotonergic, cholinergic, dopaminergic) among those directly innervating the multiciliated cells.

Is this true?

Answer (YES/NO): NO